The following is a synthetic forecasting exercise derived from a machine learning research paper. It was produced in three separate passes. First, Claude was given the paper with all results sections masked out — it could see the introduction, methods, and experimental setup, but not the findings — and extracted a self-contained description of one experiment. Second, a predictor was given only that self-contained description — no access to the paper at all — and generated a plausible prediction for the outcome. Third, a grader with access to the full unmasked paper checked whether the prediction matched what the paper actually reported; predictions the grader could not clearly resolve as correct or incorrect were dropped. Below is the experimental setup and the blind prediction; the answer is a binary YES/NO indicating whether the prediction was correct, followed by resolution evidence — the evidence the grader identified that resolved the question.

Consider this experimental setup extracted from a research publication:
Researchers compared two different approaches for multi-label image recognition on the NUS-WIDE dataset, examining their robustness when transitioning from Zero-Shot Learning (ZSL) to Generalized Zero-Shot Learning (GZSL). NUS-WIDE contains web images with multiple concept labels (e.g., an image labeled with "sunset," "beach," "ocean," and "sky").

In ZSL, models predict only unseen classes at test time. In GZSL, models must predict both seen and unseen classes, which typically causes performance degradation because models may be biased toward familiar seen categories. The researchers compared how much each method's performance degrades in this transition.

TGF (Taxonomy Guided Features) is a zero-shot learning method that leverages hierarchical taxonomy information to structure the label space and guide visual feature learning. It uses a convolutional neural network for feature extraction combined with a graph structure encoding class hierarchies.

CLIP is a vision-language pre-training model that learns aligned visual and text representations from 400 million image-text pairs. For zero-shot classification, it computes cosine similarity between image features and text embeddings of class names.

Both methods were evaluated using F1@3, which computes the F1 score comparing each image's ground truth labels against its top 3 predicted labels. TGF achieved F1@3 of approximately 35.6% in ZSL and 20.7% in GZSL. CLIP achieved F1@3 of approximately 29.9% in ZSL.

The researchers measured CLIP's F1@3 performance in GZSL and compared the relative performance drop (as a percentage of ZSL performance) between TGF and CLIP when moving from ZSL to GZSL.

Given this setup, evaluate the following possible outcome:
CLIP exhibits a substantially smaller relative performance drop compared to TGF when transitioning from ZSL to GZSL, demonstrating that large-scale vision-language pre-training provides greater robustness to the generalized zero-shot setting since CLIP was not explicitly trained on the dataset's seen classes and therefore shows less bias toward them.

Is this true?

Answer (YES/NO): NO